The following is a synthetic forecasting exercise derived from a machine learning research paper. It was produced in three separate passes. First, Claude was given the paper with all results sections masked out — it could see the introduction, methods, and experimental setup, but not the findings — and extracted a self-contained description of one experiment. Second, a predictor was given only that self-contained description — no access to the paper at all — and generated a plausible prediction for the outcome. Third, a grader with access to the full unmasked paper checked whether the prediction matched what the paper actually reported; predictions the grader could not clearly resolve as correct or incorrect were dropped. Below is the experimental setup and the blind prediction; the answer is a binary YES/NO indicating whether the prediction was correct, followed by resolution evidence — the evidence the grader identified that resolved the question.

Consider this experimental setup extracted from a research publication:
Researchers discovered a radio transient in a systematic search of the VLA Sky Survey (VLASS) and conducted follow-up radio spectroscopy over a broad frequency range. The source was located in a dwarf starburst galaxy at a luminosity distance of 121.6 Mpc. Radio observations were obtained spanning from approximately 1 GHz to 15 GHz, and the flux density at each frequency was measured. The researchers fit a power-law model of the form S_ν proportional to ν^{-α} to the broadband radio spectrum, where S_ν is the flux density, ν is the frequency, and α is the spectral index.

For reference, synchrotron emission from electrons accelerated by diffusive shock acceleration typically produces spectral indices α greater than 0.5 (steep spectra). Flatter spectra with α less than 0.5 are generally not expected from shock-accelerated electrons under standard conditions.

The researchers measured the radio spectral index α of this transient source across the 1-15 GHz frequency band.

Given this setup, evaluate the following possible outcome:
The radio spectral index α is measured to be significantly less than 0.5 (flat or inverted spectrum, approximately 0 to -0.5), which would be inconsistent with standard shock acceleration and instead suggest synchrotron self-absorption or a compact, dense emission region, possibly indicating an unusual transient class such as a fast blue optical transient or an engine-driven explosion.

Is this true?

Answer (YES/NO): NO